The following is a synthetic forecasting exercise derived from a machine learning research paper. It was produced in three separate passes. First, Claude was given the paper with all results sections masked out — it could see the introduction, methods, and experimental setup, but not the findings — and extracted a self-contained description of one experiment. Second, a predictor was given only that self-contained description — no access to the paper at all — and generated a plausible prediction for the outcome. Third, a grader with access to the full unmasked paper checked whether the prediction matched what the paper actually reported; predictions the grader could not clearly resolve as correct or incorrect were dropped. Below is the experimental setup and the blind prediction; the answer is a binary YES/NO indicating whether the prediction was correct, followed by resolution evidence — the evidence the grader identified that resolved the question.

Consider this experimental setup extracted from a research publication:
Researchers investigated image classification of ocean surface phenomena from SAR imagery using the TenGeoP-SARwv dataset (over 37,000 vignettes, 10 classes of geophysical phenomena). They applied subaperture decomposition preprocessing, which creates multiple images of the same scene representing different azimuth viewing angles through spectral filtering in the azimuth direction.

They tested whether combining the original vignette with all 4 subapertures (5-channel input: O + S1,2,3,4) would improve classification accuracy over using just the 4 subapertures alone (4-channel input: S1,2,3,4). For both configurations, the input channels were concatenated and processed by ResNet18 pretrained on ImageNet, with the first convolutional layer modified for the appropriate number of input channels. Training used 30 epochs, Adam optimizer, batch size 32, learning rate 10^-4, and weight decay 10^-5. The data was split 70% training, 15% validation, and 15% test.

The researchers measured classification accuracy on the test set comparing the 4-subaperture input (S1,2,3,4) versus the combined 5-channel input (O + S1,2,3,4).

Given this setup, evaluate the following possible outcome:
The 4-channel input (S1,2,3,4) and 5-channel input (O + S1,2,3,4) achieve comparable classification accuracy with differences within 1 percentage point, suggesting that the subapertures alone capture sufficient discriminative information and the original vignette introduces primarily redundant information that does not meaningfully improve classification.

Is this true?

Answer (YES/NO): YES